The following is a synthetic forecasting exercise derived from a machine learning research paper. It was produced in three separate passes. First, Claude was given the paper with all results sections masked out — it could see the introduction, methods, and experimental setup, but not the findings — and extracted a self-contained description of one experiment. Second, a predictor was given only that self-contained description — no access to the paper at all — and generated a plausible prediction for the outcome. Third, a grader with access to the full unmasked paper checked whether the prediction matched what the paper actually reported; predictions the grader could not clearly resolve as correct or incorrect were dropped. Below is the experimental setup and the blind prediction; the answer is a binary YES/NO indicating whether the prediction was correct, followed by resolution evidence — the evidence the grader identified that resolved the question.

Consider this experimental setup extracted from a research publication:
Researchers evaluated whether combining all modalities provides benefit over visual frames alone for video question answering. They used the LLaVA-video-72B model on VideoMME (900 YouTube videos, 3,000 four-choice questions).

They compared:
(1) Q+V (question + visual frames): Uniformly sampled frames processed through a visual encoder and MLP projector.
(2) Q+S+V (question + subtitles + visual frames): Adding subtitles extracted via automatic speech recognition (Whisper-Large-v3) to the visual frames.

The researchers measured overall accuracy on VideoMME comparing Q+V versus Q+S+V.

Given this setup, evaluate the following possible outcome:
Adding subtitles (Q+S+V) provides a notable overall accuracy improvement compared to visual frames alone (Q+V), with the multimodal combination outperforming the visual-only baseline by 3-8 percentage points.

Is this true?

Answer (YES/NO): YES